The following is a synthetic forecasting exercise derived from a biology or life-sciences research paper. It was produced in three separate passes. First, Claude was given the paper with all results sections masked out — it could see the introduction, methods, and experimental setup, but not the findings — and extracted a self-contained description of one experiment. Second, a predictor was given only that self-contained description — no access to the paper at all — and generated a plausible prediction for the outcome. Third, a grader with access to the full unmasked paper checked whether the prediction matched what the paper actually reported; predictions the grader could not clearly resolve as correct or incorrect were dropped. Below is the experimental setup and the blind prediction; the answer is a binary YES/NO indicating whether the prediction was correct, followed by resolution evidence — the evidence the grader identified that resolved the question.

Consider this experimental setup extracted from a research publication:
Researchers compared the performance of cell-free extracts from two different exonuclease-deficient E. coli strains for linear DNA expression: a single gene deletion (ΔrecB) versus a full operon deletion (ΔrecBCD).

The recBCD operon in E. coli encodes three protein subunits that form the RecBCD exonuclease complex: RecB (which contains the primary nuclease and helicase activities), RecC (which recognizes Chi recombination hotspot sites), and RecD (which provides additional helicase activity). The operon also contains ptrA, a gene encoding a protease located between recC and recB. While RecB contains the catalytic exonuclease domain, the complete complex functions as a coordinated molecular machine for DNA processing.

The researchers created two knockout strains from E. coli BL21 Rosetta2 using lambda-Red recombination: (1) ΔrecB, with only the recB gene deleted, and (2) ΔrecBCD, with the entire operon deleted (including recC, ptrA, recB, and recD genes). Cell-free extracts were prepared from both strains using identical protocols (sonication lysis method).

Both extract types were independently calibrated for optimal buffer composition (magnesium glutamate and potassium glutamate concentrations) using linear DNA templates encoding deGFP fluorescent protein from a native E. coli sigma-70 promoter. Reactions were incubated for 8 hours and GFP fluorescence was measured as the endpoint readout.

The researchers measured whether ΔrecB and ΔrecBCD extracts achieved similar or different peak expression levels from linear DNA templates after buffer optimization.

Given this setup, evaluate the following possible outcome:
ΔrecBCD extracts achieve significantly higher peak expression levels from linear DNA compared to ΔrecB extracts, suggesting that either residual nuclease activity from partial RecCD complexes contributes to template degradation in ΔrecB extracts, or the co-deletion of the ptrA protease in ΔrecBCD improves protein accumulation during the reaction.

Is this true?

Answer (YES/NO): NO